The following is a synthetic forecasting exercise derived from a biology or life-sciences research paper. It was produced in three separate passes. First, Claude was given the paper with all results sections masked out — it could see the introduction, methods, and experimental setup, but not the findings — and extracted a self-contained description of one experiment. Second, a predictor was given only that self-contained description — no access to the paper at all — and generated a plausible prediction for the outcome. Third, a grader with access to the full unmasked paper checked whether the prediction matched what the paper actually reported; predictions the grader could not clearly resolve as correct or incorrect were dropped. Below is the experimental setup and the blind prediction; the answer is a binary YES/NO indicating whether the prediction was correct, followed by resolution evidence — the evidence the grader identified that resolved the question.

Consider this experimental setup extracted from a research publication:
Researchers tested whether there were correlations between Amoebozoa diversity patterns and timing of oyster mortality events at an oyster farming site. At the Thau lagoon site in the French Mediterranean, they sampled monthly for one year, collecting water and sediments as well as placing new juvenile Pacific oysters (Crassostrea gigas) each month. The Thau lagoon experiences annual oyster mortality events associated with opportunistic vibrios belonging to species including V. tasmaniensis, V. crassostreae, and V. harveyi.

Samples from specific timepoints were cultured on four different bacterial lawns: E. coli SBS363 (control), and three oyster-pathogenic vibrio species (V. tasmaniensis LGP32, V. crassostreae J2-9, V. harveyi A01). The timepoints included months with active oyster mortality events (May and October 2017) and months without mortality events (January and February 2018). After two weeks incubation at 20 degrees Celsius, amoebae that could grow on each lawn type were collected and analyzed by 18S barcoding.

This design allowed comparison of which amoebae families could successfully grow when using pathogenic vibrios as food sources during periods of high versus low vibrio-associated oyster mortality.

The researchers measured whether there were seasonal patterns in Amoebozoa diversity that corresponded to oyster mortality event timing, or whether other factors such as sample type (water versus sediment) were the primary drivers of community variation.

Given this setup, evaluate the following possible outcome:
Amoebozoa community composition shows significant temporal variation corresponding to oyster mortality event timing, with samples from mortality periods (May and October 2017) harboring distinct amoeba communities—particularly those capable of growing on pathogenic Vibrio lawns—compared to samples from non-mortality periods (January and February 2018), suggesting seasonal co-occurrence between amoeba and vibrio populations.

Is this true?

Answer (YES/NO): NO